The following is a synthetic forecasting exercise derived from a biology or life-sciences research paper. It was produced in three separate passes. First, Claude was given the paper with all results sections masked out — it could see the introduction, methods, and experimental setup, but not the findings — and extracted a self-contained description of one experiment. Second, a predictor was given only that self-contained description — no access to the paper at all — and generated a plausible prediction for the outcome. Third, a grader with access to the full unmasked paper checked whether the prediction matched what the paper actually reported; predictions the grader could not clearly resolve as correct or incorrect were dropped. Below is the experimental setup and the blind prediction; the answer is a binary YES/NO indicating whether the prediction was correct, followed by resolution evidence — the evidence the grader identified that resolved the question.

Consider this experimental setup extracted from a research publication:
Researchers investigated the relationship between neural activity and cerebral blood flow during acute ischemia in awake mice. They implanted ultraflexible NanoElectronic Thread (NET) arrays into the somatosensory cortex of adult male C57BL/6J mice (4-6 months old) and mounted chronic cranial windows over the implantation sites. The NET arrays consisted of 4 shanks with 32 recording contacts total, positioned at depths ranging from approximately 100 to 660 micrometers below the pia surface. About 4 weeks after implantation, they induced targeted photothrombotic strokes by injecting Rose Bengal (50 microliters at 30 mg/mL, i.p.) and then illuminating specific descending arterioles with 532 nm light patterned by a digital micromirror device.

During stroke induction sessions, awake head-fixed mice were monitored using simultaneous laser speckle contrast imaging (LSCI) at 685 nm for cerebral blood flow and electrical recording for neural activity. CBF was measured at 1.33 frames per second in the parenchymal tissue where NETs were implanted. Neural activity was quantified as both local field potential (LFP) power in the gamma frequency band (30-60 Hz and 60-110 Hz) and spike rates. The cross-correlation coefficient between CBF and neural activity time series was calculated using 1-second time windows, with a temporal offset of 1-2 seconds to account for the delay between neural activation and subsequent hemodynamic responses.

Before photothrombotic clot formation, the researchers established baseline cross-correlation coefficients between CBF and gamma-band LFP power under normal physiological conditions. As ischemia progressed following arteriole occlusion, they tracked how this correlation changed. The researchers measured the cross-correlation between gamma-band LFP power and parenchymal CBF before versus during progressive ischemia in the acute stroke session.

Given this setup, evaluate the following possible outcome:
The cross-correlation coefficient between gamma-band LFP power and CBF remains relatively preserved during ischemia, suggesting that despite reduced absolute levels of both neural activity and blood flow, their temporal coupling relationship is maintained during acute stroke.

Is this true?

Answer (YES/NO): NO